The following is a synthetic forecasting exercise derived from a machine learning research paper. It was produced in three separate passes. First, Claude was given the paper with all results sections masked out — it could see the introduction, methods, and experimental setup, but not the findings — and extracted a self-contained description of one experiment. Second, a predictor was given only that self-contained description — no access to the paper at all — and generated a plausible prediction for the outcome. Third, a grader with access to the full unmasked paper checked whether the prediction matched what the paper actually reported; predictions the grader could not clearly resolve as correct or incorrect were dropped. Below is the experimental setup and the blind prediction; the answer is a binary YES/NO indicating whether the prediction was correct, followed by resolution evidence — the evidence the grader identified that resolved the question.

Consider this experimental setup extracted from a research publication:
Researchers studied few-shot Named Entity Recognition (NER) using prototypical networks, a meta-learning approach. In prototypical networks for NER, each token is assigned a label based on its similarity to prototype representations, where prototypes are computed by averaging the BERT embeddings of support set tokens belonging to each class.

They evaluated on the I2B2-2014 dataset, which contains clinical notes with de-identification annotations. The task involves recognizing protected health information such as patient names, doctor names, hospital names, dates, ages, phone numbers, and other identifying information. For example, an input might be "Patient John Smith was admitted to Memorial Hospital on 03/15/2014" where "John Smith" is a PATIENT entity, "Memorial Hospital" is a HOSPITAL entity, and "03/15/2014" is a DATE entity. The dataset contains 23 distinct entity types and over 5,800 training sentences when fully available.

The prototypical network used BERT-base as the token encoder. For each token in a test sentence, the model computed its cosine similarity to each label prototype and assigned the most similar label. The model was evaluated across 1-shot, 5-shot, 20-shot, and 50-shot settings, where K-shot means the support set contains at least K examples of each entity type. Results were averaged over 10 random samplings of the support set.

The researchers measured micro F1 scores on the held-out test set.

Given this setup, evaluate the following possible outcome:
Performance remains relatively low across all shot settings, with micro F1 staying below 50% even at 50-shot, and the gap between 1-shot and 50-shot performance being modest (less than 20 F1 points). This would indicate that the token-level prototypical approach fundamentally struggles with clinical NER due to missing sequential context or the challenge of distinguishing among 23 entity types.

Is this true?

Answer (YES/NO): YES